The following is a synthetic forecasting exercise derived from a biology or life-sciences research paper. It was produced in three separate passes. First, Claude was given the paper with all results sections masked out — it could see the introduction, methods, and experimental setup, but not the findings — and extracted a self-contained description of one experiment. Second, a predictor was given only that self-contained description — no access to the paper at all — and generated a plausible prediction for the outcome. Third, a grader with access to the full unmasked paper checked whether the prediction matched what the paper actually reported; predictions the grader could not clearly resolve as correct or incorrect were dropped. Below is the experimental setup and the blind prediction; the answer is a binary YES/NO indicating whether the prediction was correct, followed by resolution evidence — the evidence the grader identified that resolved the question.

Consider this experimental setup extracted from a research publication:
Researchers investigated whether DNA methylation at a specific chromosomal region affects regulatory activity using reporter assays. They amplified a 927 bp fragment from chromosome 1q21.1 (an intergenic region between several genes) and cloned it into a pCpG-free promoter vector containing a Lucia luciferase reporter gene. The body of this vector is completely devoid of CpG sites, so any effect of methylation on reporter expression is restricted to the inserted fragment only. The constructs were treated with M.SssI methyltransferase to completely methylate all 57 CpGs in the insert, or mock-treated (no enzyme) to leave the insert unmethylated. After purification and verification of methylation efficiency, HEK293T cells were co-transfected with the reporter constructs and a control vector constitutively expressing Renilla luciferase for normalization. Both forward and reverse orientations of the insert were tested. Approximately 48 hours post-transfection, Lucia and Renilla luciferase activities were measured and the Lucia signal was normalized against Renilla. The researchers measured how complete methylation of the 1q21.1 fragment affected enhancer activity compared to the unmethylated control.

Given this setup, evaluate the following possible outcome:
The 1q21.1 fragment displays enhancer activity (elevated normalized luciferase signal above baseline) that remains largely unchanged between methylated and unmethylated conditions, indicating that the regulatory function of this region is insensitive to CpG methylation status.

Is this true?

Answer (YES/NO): NO